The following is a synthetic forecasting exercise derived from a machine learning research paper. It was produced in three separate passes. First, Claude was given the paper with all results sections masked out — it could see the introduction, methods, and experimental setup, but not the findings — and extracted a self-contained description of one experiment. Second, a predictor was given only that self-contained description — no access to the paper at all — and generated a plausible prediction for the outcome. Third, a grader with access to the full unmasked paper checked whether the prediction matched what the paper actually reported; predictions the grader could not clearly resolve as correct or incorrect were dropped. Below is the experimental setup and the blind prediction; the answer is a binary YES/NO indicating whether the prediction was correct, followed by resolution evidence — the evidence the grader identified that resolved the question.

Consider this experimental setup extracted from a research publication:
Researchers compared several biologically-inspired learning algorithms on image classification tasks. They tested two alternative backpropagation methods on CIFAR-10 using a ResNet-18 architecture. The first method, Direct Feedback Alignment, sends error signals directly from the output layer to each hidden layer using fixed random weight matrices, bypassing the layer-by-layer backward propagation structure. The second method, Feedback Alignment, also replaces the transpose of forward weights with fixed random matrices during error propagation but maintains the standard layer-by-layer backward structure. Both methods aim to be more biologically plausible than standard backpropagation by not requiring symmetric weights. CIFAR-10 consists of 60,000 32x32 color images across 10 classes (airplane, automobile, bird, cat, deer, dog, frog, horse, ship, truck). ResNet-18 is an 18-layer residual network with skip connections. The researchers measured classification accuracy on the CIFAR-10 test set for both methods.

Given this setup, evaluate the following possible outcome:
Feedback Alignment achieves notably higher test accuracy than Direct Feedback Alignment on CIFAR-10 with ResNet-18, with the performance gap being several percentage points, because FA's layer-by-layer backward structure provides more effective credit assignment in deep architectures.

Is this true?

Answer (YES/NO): NO